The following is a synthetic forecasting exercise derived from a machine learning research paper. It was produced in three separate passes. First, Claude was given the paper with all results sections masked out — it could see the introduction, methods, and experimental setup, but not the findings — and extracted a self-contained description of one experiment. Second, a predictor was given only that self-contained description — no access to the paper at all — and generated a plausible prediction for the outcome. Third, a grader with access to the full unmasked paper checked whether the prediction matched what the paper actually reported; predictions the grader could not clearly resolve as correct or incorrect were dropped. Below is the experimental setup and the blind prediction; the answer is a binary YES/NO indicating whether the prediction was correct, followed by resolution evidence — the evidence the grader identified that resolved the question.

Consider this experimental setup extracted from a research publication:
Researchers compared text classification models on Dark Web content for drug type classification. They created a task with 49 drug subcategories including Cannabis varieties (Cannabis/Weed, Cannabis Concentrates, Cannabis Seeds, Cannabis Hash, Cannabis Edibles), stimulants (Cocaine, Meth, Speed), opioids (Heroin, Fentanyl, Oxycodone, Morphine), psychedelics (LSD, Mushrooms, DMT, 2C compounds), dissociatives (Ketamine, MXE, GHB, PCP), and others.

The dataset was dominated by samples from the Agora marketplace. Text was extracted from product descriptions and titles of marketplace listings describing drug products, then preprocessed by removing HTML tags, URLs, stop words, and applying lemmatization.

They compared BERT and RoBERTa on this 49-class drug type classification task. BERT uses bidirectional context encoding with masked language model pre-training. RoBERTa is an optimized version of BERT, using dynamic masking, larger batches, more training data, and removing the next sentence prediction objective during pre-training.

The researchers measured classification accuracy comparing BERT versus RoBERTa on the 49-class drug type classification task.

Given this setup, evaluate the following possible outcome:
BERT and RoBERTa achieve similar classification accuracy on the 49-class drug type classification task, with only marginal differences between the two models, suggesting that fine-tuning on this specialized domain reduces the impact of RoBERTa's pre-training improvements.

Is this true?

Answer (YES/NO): YES